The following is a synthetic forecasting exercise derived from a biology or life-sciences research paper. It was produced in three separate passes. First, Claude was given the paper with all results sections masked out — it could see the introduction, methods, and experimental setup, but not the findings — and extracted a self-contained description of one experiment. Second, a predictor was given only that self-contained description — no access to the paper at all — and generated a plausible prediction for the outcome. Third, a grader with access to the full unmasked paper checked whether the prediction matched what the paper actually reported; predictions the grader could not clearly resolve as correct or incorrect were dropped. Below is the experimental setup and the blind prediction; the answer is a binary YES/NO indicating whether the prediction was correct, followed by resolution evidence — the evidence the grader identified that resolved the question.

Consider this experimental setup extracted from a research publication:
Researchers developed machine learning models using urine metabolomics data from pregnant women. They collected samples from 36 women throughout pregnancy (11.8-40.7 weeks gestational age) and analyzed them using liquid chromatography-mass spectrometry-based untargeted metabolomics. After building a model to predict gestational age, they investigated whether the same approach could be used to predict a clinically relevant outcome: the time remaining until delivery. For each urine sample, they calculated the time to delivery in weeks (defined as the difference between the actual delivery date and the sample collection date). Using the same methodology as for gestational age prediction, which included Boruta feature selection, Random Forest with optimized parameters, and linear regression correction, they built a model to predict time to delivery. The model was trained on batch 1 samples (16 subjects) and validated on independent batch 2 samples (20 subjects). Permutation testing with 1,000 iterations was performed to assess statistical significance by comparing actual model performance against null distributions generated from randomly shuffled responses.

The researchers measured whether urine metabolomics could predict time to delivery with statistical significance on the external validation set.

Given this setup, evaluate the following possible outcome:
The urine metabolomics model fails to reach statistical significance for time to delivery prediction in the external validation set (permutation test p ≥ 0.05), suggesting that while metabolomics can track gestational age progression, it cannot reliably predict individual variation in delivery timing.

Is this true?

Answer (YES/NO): NO